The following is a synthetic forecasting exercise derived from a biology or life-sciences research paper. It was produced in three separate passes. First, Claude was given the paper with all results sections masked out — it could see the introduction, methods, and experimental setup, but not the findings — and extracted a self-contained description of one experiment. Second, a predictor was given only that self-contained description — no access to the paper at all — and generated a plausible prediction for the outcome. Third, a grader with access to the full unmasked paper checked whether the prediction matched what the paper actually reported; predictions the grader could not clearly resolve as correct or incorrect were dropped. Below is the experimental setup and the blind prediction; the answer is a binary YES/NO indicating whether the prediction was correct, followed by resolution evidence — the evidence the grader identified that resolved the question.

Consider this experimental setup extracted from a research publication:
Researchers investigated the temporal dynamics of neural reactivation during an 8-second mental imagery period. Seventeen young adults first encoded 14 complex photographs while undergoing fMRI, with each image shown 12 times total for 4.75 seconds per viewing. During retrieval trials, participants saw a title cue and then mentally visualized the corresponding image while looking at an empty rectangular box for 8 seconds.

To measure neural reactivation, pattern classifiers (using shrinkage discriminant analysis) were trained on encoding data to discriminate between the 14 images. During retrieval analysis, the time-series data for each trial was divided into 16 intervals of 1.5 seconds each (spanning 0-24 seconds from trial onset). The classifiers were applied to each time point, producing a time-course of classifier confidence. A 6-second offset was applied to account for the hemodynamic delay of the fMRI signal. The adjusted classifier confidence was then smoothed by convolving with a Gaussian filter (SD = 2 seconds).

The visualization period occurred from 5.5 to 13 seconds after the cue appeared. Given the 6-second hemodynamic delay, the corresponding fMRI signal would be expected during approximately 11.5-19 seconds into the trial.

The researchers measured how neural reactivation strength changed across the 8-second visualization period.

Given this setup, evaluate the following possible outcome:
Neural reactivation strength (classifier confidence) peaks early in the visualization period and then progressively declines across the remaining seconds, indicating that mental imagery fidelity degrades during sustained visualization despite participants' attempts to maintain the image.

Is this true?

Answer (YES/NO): YES